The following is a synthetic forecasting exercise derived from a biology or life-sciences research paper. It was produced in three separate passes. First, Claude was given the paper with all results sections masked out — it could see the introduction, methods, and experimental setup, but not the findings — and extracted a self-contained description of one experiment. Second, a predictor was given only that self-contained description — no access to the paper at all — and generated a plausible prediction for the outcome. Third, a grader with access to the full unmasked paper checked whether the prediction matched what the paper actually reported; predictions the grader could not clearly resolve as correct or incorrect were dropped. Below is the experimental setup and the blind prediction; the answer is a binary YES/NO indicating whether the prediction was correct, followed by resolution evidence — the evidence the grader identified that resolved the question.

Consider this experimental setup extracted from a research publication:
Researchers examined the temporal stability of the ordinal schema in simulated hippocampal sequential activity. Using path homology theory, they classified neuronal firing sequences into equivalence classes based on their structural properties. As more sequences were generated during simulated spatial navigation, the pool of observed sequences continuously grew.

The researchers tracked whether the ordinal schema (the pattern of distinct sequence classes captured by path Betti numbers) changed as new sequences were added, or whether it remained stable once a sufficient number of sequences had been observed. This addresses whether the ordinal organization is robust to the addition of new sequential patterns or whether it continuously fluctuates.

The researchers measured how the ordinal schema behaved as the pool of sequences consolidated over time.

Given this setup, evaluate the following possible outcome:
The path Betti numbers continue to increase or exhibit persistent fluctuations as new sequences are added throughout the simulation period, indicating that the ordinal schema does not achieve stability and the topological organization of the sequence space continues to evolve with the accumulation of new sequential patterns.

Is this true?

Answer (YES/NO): NO